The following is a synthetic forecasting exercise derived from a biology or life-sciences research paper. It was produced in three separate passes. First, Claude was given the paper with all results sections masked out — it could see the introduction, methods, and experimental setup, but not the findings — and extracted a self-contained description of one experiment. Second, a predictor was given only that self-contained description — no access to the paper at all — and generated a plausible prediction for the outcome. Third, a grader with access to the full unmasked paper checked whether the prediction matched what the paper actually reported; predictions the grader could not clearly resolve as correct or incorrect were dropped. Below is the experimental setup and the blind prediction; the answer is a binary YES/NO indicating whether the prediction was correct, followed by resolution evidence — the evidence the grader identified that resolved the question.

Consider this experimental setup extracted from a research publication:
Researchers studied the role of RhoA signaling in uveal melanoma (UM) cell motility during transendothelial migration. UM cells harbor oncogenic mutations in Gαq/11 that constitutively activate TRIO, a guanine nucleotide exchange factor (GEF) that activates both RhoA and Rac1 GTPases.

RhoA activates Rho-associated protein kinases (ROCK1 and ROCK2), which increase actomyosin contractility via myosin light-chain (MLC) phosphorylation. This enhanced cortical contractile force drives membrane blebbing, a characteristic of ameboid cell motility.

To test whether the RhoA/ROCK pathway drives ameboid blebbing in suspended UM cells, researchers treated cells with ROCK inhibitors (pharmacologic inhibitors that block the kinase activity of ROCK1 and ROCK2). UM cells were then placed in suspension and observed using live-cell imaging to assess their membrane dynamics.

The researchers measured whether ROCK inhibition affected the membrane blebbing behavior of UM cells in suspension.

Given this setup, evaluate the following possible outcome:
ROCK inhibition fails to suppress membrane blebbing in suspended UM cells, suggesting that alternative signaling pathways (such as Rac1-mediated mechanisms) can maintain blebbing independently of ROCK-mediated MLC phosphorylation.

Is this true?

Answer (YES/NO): NO